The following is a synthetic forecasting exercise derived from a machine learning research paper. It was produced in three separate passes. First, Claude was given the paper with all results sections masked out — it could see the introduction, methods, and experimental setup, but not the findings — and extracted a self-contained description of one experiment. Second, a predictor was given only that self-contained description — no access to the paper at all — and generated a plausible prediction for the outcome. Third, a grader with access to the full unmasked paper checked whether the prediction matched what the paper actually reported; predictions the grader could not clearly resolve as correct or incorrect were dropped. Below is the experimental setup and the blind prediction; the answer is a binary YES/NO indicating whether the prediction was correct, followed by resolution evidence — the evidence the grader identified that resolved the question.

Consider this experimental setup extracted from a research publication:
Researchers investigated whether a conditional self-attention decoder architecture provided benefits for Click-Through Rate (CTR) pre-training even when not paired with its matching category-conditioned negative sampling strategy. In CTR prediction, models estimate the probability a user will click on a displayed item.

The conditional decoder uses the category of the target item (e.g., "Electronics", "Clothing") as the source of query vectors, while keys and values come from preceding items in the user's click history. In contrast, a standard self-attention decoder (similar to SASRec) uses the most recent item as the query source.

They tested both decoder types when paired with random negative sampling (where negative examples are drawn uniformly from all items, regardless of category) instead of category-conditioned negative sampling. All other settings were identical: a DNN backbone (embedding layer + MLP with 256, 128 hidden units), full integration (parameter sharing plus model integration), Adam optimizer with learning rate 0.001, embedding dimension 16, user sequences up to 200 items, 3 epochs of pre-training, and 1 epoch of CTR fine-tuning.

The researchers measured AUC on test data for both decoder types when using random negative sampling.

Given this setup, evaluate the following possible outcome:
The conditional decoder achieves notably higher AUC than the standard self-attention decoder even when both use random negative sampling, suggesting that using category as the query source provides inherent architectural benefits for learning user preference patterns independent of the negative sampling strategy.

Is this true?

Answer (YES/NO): YES